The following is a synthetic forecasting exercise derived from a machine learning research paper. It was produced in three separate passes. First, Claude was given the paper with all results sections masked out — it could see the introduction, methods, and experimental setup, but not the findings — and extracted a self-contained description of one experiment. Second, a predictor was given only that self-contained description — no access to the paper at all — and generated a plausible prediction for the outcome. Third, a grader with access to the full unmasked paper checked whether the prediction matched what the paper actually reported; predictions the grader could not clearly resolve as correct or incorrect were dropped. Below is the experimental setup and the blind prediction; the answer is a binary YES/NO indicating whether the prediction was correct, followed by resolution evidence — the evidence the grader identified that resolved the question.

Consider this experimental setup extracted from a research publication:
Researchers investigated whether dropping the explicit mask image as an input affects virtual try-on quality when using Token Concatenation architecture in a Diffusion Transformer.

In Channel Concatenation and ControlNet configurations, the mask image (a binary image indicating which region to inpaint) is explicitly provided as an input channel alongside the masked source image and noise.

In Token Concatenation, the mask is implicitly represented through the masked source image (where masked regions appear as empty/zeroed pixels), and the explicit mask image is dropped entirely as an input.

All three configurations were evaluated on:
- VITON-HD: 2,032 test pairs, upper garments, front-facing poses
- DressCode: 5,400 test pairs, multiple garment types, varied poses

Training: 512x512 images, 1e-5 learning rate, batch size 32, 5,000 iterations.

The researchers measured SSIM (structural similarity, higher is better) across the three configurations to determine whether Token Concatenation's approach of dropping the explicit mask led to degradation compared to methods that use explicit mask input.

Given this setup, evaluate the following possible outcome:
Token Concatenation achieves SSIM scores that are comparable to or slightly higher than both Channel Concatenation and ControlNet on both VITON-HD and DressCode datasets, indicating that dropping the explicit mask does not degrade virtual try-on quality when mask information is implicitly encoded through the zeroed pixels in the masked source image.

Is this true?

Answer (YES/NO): YES